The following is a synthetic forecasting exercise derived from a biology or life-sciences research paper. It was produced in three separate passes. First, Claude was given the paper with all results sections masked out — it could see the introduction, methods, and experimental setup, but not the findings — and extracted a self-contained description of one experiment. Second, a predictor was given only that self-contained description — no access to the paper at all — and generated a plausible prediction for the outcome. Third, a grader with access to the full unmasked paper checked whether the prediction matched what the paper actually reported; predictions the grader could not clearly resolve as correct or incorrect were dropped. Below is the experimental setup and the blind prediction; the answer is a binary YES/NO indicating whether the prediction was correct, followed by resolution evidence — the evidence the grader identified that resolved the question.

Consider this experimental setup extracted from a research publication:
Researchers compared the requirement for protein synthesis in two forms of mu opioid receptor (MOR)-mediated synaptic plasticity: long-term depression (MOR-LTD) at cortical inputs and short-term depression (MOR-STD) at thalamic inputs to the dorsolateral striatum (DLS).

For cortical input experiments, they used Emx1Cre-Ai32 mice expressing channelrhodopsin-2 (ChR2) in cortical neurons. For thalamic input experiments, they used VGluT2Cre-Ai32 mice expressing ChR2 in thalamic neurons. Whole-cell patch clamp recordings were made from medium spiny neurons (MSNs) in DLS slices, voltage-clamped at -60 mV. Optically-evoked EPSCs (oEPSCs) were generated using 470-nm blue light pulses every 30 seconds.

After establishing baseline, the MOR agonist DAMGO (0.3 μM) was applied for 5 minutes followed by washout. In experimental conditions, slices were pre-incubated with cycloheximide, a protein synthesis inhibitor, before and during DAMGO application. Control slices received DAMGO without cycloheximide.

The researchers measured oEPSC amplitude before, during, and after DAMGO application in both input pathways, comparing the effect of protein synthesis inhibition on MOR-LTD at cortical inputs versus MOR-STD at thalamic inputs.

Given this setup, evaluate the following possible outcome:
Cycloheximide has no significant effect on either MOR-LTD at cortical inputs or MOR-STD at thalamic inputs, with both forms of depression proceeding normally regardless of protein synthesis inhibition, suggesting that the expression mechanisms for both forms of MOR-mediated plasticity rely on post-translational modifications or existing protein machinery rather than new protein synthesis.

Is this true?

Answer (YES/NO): NO